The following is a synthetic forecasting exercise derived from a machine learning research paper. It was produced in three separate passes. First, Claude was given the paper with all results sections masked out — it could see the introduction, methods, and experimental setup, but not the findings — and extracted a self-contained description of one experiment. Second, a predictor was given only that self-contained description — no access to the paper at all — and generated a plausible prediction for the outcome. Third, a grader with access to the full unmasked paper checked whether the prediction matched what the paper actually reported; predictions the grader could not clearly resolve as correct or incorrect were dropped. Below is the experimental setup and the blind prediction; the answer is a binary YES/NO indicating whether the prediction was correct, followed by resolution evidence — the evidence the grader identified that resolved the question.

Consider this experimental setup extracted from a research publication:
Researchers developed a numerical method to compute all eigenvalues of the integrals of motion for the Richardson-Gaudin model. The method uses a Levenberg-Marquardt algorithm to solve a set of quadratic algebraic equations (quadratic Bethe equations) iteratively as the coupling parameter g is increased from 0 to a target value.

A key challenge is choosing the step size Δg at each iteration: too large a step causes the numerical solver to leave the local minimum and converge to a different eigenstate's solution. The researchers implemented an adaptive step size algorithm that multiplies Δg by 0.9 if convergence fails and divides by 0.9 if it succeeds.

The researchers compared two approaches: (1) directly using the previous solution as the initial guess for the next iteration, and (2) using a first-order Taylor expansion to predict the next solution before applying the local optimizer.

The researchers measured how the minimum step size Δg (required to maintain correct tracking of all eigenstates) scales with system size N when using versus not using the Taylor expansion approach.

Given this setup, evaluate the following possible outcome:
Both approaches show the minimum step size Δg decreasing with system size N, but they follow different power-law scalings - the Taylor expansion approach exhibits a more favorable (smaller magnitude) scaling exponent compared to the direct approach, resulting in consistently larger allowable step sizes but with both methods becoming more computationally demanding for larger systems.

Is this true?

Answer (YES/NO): NO